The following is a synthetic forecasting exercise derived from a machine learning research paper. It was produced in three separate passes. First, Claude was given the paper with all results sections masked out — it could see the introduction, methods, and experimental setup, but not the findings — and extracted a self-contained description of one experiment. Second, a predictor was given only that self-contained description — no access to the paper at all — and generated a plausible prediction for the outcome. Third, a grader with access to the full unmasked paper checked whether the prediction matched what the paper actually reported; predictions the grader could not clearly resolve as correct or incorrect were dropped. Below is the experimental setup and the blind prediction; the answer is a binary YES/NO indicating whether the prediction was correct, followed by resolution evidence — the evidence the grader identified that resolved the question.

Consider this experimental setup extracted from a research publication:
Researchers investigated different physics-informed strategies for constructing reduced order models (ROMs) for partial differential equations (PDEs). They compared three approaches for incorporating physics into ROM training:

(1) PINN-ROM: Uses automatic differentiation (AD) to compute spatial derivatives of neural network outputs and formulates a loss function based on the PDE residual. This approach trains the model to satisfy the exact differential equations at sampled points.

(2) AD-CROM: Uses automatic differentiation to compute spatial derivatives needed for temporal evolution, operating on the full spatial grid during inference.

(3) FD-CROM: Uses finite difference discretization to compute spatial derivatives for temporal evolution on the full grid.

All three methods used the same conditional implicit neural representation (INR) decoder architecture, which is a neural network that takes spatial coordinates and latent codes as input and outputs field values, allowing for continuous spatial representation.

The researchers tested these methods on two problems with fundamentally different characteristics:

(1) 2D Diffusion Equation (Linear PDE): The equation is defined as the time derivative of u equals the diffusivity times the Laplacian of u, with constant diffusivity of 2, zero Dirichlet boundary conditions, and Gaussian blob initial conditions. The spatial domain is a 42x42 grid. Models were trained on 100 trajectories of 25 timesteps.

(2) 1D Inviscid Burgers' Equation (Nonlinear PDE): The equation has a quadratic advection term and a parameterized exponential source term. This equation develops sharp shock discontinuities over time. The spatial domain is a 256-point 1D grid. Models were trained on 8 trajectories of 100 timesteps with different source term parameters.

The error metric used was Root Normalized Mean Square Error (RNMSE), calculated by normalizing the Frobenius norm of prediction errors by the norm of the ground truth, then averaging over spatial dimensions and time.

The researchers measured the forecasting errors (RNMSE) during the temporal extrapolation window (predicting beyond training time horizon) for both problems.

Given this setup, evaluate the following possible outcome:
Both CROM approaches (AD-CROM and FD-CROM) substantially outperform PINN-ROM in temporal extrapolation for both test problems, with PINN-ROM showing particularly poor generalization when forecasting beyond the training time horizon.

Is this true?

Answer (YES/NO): NO